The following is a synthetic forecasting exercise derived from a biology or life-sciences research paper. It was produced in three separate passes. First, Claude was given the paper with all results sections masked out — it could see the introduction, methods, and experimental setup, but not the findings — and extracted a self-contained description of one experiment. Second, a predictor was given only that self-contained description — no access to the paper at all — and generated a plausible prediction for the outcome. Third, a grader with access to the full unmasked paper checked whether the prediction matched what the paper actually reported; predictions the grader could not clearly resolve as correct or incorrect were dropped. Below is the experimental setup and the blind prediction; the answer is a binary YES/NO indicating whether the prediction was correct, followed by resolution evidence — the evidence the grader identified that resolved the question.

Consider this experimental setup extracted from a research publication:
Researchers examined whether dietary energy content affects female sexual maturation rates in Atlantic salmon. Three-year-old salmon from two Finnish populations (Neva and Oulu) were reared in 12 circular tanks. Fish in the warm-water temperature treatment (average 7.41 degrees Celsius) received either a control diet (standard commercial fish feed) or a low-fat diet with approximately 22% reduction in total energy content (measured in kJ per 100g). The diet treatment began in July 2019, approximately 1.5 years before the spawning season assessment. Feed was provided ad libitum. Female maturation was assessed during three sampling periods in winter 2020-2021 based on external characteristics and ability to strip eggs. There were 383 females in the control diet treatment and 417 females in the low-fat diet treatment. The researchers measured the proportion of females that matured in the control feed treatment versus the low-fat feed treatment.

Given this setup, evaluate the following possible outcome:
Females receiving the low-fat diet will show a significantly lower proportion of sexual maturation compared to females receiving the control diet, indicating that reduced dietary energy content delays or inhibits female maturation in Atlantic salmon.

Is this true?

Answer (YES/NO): NO